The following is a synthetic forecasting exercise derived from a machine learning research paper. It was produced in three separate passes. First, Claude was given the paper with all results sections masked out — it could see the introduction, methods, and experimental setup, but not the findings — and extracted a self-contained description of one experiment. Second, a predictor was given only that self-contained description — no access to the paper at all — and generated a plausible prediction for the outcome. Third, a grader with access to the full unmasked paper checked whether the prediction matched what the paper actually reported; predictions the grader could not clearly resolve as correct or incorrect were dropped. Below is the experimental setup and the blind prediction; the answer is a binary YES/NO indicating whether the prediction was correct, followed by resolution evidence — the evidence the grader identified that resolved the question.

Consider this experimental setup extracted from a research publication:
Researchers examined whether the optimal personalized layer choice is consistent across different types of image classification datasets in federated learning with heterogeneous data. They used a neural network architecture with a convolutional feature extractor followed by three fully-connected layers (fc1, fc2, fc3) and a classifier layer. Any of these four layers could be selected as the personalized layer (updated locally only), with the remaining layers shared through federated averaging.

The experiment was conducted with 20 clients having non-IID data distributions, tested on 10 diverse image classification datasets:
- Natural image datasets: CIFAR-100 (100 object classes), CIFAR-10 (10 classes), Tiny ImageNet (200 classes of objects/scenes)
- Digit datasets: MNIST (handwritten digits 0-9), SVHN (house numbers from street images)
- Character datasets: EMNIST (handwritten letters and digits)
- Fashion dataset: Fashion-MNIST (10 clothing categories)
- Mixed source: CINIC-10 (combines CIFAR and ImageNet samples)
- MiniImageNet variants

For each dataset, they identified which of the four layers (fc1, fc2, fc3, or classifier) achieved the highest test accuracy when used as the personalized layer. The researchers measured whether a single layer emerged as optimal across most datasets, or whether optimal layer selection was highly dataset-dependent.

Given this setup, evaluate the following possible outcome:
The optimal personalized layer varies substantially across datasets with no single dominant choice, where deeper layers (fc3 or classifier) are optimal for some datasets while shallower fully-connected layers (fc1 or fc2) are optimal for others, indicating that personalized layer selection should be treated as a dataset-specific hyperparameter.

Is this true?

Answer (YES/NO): NO